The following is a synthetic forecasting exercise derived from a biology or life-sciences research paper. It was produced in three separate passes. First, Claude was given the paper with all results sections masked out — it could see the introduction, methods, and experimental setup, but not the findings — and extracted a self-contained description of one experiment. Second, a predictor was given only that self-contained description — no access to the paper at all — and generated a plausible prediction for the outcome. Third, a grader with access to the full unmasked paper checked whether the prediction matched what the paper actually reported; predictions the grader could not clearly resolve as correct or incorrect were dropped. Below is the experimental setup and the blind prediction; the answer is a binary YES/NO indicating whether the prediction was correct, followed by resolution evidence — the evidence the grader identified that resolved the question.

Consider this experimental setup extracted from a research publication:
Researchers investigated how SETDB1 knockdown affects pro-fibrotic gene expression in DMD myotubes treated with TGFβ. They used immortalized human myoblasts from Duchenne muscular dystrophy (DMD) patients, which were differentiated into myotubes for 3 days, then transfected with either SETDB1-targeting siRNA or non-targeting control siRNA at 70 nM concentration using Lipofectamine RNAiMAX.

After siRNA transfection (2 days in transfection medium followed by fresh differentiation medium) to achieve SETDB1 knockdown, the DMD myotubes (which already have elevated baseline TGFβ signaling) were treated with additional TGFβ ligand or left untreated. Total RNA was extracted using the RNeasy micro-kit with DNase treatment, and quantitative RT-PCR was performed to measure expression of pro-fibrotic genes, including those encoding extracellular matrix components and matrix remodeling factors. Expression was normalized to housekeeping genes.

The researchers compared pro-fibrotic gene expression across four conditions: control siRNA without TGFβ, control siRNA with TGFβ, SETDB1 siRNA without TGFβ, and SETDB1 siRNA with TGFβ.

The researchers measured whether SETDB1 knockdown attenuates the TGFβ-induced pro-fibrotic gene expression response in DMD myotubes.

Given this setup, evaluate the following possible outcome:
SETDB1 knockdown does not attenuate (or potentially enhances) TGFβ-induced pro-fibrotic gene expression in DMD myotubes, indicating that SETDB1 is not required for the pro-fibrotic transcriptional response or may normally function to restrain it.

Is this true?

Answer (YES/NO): NO